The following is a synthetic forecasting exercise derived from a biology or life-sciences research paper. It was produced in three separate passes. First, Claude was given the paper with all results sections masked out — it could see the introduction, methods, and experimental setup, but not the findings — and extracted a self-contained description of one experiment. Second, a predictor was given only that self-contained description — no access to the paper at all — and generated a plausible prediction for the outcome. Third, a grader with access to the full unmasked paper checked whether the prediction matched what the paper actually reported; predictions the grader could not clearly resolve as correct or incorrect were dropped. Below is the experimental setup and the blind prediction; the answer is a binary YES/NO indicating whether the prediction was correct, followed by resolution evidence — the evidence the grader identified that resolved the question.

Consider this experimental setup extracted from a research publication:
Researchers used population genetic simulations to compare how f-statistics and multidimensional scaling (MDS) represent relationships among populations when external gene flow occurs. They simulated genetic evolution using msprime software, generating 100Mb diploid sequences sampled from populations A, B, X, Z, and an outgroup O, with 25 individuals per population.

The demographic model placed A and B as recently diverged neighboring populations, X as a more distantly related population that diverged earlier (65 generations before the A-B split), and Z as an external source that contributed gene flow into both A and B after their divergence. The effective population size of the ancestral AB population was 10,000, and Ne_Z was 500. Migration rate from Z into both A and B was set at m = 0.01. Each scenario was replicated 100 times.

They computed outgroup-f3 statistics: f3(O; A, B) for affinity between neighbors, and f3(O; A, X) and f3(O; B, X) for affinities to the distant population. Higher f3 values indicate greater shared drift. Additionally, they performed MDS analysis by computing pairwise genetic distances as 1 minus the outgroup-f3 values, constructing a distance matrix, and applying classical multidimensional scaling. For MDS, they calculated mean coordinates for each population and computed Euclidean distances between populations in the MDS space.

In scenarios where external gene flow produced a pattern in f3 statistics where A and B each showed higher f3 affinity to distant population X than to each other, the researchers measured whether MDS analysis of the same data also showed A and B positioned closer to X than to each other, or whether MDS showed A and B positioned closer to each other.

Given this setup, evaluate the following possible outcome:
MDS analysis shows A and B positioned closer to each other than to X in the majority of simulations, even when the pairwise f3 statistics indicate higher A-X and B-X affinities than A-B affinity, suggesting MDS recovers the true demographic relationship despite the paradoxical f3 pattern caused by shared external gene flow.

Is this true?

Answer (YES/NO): YES